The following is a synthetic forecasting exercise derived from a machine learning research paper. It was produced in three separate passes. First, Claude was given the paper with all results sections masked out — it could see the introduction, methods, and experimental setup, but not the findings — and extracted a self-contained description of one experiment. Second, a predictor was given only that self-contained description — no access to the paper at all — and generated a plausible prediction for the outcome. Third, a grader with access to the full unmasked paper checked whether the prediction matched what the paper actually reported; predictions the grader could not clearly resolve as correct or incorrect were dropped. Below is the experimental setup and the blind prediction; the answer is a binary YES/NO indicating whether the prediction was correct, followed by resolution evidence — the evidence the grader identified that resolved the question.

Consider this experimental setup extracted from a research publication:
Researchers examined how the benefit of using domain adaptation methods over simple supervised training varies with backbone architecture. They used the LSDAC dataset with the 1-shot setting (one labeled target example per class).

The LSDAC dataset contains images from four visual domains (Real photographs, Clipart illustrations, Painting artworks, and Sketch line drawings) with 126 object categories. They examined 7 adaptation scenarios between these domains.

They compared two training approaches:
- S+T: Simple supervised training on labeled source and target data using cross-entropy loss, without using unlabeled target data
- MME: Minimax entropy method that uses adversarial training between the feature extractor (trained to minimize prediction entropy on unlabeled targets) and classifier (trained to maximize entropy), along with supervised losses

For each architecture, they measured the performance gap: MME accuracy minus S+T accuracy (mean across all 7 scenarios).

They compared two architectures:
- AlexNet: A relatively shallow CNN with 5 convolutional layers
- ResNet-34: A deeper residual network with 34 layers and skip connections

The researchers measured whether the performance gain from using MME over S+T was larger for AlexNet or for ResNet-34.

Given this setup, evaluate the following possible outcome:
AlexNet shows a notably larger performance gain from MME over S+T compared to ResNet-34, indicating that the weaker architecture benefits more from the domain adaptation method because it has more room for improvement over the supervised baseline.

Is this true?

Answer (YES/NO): NO